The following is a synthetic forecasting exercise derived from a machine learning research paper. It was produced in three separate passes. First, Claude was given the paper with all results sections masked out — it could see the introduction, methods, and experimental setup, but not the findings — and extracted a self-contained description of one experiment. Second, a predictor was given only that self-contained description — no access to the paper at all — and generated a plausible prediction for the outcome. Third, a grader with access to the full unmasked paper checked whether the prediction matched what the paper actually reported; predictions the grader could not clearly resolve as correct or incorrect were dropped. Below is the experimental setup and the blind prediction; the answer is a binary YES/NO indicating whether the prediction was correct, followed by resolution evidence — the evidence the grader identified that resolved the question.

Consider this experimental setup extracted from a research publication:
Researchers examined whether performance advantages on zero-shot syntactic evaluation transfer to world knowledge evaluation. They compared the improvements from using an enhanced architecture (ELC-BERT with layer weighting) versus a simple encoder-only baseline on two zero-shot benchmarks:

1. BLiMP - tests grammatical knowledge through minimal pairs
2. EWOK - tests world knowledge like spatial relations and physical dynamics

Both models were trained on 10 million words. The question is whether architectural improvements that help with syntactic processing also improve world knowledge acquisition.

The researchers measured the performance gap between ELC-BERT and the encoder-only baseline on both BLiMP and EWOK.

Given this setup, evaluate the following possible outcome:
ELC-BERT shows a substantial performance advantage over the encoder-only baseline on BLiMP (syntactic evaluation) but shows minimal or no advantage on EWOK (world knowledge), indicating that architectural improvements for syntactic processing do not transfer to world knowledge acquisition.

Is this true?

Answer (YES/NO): YES